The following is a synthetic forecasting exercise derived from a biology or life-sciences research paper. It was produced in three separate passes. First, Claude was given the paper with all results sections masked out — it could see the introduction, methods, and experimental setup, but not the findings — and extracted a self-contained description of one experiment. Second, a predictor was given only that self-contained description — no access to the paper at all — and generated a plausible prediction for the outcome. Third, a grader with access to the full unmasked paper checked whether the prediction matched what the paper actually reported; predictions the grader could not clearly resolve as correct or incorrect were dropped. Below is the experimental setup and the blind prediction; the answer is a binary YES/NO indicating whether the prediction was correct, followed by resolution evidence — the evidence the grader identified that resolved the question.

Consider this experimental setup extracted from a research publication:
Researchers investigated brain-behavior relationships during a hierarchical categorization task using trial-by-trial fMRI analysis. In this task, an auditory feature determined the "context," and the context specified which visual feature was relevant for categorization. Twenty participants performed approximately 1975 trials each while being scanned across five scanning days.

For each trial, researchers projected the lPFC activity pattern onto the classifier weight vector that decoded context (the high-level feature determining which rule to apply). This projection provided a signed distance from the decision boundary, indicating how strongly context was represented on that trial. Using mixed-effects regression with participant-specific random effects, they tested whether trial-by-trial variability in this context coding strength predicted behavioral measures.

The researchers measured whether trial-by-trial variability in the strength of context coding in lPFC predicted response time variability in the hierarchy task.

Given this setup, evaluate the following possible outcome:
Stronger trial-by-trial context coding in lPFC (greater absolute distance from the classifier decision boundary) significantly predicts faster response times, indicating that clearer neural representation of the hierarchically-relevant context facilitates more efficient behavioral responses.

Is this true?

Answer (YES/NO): YES